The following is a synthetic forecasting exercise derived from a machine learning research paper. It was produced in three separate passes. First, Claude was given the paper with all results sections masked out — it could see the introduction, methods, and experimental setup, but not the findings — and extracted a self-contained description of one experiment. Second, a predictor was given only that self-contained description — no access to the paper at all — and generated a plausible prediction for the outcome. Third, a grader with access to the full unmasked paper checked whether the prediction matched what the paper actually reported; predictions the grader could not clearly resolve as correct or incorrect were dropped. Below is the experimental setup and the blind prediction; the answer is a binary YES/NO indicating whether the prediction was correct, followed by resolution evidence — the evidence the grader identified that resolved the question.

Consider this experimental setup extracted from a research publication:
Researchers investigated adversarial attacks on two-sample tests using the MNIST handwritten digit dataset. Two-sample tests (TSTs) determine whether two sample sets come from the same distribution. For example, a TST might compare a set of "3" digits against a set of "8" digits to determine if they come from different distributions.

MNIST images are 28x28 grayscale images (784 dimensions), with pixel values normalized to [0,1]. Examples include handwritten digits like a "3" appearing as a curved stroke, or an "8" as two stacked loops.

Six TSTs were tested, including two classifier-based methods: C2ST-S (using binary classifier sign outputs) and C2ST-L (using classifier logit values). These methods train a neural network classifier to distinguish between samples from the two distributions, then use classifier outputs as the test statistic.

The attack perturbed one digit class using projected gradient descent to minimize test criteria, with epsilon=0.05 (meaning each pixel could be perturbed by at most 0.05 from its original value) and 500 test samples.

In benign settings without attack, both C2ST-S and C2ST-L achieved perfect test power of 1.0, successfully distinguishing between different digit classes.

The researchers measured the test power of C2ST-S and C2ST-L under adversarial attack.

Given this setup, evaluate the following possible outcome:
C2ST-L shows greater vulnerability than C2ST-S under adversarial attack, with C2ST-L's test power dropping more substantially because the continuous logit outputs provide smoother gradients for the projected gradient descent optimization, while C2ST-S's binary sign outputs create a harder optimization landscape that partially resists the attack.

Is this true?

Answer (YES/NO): NO